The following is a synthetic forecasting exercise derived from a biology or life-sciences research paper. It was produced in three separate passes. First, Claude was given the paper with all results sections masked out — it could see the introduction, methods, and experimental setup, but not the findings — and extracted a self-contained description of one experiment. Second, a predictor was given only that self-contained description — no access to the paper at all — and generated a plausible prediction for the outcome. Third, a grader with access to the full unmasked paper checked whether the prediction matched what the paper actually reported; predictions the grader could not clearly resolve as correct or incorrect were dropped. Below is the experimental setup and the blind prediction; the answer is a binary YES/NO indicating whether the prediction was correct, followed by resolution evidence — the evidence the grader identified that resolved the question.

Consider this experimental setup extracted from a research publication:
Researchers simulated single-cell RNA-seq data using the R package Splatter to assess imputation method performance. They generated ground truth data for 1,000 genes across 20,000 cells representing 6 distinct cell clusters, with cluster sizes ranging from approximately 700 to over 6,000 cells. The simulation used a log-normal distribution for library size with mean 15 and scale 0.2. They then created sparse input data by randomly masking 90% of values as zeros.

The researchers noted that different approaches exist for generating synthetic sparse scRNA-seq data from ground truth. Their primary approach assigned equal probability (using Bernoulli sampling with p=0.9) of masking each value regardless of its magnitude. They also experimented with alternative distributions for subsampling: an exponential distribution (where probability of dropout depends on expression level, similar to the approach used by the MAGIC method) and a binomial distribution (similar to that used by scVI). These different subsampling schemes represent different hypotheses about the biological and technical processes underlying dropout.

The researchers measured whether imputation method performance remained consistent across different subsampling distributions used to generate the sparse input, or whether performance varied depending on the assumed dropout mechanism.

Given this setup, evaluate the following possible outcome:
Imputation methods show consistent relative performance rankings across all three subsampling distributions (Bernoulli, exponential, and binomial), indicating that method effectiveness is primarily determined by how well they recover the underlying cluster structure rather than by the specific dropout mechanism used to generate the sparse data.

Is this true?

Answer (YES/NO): NO